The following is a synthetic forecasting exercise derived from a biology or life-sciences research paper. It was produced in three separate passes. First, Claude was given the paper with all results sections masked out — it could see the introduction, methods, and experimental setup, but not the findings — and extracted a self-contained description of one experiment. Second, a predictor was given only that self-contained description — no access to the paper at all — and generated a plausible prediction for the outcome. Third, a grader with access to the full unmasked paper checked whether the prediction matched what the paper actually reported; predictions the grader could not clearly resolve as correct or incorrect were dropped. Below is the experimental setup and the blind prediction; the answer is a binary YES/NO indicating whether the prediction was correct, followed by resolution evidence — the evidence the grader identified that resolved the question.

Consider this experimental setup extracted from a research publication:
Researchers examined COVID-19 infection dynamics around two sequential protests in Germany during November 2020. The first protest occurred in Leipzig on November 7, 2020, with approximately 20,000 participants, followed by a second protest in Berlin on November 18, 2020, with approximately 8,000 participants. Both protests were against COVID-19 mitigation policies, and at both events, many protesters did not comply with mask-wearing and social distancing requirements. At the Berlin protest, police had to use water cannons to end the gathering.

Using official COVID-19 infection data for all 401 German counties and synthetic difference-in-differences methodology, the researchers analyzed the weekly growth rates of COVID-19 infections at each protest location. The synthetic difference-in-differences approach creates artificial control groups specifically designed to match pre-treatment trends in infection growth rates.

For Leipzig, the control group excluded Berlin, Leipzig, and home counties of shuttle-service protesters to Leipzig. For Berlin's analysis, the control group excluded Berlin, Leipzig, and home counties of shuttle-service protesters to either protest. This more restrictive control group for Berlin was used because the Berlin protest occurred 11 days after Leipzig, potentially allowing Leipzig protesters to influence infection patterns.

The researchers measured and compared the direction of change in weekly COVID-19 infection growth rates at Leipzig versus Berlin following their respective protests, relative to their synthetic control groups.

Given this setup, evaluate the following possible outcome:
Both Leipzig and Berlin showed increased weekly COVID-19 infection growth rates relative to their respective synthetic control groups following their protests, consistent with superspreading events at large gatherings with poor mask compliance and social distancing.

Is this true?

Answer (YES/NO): NO